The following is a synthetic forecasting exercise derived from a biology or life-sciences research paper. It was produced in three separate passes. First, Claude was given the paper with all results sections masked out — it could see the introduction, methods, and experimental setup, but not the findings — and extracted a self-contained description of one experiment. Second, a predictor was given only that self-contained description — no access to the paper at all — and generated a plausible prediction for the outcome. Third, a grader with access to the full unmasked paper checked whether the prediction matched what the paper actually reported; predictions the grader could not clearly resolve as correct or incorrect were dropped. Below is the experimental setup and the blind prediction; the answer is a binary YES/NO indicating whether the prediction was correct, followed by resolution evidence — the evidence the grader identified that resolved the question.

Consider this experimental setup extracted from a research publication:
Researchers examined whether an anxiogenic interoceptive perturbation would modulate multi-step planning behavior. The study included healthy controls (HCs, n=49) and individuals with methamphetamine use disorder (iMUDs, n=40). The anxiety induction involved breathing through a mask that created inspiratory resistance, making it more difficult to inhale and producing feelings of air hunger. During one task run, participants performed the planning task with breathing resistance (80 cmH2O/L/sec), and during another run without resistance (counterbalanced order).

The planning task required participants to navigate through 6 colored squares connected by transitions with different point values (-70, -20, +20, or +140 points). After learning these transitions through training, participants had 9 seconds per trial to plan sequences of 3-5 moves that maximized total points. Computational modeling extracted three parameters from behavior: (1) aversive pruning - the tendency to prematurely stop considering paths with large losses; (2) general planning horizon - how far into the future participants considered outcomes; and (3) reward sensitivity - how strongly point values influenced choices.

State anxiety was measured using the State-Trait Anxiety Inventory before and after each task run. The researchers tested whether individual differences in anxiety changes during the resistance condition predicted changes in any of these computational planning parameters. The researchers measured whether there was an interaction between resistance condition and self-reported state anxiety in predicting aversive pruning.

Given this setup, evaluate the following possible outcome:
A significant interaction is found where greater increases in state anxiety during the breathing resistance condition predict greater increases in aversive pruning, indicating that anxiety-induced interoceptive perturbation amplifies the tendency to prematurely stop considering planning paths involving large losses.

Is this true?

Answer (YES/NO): NO